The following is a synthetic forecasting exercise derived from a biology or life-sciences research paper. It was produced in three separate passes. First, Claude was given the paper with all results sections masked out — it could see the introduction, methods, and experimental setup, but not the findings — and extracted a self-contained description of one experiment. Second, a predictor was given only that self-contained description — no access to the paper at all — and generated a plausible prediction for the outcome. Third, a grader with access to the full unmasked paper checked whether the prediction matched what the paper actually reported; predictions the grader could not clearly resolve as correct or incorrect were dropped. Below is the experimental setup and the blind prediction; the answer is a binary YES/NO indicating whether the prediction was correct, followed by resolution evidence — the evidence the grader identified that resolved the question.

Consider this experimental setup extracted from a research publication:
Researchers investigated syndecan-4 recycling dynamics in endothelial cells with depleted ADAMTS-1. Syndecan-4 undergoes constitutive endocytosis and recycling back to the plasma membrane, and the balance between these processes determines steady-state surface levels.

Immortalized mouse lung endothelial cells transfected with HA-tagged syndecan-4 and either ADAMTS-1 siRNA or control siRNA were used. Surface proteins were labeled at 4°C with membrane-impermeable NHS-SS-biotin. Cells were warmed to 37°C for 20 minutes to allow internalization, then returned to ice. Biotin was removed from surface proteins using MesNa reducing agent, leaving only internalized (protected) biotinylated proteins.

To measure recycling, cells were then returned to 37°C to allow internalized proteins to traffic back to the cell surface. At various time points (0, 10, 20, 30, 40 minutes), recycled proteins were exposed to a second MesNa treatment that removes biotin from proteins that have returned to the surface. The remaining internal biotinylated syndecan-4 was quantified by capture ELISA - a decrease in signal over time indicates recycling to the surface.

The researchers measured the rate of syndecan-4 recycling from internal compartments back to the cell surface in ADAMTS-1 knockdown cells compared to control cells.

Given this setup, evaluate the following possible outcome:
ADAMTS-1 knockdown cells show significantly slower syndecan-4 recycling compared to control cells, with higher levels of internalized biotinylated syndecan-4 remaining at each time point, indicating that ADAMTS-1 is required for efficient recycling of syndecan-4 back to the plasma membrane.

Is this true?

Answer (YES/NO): NO